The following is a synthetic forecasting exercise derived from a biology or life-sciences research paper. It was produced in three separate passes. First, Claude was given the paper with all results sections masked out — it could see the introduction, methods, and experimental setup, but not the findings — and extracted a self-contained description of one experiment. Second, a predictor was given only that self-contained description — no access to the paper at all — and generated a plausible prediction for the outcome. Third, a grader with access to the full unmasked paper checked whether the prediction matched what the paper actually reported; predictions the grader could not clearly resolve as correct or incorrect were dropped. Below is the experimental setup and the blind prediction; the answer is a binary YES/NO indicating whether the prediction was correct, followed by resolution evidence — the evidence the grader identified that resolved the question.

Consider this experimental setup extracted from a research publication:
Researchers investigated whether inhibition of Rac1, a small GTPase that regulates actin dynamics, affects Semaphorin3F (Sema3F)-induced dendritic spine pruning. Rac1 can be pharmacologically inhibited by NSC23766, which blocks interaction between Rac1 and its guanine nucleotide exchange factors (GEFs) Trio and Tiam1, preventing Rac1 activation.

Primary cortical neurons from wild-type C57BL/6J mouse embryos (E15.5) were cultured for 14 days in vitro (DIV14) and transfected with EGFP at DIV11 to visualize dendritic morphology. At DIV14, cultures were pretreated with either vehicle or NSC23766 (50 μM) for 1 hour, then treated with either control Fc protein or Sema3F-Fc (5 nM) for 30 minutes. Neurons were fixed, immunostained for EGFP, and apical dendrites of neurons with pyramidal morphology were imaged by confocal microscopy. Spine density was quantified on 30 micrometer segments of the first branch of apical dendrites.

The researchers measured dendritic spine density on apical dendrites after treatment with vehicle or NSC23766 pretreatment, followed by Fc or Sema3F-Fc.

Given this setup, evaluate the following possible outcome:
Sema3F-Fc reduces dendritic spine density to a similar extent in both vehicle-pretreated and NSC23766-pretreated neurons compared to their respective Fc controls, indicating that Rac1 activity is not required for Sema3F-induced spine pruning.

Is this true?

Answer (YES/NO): NO